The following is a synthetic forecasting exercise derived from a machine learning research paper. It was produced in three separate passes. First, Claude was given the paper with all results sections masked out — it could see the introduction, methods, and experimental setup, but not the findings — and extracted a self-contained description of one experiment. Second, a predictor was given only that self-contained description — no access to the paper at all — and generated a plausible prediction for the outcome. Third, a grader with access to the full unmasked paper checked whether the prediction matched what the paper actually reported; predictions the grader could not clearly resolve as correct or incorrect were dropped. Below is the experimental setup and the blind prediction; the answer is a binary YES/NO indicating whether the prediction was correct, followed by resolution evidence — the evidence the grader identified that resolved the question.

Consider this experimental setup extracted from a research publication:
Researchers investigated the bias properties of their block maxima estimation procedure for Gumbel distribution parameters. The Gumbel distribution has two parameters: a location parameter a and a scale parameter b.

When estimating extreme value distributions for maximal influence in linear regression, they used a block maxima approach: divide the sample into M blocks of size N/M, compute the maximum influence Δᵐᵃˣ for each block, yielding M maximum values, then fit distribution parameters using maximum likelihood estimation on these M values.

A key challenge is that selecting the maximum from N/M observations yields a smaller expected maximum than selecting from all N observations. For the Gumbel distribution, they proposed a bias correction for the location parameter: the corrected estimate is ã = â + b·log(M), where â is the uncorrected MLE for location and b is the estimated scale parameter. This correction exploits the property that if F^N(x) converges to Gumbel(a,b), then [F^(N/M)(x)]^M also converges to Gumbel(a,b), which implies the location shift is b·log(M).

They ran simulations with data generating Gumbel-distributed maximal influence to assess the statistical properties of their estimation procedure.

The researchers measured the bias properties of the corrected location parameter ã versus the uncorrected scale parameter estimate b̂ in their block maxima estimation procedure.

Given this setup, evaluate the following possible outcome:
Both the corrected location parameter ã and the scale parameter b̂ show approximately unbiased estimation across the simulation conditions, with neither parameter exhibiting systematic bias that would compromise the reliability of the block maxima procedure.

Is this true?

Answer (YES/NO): NO